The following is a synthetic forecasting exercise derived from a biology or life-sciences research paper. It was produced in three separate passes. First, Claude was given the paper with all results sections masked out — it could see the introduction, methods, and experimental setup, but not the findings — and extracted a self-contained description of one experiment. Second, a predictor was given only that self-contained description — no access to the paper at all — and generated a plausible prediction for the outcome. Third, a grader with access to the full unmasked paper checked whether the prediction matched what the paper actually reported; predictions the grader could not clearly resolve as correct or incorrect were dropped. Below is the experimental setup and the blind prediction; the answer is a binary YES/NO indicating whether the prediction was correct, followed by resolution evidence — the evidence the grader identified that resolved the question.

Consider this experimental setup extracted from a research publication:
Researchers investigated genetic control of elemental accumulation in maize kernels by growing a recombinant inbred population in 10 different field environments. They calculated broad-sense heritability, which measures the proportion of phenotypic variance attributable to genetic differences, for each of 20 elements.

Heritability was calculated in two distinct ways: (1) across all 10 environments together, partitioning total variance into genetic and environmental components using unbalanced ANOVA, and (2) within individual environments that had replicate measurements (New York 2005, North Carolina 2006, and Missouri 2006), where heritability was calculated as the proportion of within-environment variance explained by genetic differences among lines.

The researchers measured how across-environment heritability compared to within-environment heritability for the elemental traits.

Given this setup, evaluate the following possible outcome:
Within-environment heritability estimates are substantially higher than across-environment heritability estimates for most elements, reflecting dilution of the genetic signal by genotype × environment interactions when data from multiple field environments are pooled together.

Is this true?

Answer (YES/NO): NO